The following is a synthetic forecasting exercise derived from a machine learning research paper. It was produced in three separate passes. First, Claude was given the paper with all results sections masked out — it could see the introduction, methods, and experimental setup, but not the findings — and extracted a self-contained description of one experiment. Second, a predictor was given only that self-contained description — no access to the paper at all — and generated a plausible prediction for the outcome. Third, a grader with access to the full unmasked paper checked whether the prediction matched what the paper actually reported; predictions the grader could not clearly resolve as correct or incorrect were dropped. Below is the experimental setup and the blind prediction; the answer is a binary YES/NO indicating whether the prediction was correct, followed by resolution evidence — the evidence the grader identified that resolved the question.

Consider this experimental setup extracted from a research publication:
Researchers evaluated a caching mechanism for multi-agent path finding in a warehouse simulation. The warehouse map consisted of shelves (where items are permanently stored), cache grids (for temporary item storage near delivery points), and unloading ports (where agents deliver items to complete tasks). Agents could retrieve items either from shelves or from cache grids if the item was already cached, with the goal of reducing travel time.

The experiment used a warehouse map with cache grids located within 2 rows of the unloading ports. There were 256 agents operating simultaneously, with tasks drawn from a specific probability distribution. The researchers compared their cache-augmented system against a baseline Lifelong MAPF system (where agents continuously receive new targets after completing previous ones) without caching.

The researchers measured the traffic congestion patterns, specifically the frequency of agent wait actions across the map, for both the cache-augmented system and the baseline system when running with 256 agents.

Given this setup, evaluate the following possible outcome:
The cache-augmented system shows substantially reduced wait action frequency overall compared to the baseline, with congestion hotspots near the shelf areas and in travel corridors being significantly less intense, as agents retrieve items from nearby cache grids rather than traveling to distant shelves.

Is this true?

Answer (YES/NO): NO